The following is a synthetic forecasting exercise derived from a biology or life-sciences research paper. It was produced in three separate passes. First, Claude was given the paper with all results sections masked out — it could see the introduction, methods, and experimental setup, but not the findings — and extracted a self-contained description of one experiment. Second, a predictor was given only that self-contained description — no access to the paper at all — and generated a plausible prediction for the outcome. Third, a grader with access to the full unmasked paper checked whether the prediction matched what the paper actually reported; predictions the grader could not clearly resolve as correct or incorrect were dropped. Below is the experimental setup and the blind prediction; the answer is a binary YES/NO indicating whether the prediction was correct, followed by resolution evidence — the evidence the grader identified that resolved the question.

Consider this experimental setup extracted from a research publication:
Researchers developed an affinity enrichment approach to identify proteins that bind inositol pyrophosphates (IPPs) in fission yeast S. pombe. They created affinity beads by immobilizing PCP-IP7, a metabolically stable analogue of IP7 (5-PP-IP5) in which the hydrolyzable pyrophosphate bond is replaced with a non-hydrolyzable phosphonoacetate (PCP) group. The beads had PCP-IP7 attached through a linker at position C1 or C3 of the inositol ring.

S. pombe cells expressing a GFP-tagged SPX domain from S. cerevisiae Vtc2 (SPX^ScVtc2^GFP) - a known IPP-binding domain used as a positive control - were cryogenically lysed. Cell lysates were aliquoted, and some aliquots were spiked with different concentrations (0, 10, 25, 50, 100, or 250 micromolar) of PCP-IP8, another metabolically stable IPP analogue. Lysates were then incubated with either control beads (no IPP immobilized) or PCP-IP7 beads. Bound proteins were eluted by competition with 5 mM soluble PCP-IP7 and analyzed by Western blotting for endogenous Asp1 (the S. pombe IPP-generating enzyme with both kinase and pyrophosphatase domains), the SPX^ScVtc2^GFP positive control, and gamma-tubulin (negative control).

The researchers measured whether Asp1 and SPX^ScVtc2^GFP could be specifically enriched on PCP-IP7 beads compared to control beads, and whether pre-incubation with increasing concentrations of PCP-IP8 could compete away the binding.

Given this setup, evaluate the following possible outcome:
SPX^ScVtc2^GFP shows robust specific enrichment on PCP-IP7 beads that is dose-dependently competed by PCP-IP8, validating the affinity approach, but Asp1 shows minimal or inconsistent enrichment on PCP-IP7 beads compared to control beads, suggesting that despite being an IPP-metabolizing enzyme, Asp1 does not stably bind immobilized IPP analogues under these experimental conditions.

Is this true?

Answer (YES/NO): NO